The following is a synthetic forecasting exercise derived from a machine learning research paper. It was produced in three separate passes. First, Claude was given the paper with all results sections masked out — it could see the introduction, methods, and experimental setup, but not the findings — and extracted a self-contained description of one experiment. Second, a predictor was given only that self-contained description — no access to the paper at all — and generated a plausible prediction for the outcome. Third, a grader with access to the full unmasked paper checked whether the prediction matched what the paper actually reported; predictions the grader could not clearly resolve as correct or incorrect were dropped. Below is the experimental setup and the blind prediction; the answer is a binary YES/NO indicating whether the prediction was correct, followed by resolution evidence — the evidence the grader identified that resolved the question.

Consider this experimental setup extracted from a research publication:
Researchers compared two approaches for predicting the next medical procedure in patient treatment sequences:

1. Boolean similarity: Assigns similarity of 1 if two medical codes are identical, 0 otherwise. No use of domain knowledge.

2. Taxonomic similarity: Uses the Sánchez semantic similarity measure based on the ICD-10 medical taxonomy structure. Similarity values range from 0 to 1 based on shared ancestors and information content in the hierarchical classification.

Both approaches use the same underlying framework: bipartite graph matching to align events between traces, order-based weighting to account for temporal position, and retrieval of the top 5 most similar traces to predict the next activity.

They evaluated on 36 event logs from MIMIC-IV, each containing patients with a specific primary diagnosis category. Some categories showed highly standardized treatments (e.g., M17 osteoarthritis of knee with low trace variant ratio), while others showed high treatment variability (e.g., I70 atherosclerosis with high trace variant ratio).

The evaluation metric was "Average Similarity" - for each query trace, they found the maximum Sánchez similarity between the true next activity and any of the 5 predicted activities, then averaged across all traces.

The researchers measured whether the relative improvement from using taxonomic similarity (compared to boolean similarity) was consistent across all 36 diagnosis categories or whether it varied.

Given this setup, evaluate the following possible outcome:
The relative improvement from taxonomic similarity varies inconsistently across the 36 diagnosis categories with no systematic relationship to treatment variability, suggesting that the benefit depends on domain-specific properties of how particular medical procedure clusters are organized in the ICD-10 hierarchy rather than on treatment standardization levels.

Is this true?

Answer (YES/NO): NO